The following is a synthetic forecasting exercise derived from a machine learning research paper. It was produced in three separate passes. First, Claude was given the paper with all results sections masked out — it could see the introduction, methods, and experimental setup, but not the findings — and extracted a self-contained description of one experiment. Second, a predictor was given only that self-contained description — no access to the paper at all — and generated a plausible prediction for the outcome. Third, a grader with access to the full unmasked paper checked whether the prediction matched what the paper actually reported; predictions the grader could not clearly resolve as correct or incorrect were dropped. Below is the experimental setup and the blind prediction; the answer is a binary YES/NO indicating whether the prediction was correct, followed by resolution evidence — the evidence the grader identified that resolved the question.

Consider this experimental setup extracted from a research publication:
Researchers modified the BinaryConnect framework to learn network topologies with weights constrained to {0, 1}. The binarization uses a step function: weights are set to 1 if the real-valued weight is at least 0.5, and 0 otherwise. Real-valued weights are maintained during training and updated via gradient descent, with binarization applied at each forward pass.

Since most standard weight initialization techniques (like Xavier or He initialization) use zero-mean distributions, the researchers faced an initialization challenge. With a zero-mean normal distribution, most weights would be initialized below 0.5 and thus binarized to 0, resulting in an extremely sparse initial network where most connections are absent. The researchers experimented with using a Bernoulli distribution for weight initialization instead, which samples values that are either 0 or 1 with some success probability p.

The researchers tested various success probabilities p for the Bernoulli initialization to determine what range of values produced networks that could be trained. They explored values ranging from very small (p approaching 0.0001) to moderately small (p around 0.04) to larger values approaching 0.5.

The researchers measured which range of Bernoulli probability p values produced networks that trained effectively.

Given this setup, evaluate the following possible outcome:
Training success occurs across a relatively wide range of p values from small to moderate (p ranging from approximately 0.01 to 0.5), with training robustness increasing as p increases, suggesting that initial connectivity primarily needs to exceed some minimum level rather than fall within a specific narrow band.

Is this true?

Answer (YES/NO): NO